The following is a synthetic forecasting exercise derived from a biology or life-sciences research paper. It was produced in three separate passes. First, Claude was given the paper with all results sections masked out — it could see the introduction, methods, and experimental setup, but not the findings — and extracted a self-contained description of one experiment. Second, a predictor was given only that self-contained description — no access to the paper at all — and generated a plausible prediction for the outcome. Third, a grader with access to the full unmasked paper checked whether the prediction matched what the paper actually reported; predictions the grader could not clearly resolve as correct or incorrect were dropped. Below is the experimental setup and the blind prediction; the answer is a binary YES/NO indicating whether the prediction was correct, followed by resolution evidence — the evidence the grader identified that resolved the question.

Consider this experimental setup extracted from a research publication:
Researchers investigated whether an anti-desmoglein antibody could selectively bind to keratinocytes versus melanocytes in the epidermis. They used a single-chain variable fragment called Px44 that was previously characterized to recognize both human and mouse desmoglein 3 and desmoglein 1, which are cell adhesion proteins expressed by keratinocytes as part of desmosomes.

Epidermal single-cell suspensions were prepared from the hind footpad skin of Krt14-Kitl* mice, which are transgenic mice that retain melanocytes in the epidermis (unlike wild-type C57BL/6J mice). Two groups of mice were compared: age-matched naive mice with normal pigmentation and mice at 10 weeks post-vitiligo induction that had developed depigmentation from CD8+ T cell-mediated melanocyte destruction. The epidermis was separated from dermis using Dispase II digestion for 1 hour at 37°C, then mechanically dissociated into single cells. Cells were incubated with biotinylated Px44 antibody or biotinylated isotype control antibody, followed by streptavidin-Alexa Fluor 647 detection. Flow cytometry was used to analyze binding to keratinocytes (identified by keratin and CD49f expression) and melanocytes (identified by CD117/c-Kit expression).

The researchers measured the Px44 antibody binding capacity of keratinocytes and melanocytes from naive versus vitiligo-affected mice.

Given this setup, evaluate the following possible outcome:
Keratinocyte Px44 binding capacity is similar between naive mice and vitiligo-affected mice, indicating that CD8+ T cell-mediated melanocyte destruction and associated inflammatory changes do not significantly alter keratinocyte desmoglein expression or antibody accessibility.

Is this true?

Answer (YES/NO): YES